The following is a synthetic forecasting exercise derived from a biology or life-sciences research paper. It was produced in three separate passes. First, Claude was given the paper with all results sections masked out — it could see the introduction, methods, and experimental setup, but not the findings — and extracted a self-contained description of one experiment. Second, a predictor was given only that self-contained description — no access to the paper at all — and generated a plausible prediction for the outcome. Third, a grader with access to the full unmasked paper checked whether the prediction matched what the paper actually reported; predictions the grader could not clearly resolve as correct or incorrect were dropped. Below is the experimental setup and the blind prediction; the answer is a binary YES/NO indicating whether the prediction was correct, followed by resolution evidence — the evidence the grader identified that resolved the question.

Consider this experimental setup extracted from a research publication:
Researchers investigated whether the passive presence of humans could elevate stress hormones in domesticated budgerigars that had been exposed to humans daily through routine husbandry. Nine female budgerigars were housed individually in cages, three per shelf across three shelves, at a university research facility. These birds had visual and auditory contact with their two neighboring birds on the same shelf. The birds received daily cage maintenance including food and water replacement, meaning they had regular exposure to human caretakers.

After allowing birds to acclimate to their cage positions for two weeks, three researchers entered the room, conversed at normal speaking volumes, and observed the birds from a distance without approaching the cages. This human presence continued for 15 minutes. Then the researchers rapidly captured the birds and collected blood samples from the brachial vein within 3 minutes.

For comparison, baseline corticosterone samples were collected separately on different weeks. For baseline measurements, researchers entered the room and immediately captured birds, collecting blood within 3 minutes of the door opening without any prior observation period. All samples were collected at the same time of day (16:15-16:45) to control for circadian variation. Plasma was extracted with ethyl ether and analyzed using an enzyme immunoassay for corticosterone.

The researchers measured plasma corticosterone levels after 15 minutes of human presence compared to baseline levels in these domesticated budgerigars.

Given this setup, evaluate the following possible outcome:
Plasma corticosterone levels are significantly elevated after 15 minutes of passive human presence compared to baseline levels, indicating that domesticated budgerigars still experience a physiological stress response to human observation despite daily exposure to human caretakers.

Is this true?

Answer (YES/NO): NO